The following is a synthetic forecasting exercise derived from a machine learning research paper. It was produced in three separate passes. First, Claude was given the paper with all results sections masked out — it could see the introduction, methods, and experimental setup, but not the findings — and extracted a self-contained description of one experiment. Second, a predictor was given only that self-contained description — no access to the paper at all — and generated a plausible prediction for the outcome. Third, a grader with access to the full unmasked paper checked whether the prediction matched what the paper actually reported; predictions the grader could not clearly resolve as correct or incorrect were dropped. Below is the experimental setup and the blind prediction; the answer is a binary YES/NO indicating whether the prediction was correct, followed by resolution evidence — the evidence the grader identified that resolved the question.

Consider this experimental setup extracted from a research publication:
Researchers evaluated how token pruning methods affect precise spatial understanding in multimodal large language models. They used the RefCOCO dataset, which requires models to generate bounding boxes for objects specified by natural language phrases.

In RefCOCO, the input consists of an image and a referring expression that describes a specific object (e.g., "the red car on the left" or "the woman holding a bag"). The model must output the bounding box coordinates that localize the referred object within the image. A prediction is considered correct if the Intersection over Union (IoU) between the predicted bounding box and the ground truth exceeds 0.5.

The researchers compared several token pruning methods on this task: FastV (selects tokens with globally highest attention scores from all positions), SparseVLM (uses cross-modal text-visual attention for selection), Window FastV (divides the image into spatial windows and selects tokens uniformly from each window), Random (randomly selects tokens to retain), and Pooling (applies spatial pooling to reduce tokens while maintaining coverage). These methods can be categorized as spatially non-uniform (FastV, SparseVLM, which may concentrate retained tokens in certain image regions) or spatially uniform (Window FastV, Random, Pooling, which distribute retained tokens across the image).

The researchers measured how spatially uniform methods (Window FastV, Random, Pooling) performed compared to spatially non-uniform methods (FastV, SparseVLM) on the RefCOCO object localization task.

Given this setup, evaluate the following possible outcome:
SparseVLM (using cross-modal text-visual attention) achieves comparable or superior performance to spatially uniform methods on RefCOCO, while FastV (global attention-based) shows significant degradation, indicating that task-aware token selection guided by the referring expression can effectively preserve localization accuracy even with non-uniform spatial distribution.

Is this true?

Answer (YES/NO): NO